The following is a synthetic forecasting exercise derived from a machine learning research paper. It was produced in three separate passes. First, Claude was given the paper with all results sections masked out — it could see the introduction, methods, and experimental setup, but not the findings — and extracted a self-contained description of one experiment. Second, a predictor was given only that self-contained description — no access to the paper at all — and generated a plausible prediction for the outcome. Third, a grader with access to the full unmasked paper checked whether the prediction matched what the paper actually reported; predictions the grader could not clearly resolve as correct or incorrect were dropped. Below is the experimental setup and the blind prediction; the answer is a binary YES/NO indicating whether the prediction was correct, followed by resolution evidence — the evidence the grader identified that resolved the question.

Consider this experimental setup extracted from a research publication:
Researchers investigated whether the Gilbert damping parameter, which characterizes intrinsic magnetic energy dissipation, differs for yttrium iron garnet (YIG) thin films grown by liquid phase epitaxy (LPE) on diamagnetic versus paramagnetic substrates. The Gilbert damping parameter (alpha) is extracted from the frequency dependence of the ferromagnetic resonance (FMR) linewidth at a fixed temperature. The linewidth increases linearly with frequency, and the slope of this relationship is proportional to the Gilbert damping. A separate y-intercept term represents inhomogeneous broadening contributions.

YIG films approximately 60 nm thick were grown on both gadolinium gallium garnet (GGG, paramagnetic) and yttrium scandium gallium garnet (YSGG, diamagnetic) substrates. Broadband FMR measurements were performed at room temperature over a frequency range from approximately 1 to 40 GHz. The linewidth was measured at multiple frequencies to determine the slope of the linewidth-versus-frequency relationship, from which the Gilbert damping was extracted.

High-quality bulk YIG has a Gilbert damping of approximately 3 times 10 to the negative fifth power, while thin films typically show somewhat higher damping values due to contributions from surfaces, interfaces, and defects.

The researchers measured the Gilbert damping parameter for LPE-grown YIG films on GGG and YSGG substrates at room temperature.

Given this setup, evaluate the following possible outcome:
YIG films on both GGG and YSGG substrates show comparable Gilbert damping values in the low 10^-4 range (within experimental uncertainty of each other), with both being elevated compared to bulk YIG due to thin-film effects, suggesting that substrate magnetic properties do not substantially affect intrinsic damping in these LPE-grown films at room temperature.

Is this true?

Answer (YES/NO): NO